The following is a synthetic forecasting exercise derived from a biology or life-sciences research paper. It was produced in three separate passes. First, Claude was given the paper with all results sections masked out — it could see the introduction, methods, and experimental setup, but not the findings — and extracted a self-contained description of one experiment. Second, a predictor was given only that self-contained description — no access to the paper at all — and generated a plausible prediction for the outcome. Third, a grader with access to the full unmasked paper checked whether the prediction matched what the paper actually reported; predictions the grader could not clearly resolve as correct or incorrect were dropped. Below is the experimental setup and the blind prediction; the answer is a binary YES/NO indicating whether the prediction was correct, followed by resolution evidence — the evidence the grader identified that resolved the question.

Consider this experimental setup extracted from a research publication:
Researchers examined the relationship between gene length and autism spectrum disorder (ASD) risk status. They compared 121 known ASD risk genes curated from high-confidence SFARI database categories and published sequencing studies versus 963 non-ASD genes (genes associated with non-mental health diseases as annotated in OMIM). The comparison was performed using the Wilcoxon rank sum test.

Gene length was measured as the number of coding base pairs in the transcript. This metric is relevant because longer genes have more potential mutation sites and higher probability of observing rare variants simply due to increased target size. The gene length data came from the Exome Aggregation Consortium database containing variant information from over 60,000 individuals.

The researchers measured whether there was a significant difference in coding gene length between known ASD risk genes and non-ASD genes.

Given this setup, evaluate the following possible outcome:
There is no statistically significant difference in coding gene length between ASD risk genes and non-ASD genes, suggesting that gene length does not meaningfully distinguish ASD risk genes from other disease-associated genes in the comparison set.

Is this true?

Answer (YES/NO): NO